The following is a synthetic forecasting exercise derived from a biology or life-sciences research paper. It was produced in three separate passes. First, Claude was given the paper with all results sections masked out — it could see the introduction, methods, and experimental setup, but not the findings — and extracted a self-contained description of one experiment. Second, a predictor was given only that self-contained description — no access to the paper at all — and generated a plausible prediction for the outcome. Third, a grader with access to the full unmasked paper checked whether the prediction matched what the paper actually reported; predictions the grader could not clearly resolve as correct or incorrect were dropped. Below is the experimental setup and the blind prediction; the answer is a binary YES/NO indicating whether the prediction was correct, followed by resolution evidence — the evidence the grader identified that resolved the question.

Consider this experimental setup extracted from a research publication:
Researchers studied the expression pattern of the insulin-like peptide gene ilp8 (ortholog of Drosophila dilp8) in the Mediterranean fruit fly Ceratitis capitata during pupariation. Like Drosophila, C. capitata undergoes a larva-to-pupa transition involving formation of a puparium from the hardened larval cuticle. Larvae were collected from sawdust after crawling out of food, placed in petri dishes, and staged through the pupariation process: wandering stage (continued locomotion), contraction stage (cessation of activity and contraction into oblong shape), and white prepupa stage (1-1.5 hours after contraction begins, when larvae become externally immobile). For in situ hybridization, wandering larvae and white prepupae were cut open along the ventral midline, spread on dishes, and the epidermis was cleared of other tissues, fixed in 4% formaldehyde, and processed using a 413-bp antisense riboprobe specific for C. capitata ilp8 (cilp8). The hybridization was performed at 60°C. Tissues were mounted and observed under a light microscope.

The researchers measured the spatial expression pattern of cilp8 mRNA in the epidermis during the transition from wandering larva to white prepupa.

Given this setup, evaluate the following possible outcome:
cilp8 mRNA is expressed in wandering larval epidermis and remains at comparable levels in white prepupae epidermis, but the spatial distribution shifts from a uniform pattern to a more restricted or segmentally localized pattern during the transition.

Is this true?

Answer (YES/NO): NO